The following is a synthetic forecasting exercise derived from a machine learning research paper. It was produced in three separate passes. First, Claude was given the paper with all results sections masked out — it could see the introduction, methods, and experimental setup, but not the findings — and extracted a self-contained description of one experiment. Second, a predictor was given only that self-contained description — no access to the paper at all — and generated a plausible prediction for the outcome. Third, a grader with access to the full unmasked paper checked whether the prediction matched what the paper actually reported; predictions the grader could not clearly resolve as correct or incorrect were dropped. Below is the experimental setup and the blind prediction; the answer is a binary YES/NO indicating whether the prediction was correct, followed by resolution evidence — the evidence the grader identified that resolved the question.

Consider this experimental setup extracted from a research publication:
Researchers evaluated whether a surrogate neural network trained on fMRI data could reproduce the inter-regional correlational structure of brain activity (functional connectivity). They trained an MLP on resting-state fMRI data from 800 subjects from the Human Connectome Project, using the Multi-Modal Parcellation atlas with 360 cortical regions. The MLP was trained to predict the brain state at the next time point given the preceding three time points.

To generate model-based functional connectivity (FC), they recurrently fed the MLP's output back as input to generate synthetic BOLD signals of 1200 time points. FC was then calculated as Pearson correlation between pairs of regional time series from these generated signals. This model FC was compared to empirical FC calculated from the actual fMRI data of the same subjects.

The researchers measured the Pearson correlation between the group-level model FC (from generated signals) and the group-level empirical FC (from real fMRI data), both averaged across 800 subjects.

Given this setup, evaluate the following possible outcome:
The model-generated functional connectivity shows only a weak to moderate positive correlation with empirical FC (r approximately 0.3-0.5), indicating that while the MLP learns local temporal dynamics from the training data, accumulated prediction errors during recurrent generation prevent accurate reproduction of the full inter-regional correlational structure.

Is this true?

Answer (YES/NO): NO